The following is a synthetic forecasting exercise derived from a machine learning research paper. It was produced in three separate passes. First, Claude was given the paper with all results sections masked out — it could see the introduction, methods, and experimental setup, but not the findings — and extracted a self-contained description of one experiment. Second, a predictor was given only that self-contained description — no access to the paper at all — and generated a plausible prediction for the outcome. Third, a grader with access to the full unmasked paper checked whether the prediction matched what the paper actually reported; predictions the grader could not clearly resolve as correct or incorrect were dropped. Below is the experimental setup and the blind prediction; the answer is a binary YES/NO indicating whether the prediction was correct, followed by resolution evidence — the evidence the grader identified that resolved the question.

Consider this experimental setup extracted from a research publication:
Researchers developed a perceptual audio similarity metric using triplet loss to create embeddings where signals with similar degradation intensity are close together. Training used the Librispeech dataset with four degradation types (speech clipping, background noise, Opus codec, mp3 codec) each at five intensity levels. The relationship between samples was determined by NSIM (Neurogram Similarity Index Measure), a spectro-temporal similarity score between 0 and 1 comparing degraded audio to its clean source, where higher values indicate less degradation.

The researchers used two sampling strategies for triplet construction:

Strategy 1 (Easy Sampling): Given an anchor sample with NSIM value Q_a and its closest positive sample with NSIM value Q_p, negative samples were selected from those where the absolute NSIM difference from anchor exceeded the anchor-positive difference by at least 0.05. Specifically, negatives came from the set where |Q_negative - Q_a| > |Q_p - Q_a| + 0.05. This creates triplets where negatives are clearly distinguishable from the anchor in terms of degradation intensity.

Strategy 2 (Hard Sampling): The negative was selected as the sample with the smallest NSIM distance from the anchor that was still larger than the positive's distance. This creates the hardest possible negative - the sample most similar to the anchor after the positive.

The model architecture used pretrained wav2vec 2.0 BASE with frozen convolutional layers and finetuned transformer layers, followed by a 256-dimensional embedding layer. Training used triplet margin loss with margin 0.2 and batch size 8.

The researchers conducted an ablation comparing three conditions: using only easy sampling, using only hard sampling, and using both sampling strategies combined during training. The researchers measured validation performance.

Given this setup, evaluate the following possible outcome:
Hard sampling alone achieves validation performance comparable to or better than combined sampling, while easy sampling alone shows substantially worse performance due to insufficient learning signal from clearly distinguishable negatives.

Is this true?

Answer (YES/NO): NO